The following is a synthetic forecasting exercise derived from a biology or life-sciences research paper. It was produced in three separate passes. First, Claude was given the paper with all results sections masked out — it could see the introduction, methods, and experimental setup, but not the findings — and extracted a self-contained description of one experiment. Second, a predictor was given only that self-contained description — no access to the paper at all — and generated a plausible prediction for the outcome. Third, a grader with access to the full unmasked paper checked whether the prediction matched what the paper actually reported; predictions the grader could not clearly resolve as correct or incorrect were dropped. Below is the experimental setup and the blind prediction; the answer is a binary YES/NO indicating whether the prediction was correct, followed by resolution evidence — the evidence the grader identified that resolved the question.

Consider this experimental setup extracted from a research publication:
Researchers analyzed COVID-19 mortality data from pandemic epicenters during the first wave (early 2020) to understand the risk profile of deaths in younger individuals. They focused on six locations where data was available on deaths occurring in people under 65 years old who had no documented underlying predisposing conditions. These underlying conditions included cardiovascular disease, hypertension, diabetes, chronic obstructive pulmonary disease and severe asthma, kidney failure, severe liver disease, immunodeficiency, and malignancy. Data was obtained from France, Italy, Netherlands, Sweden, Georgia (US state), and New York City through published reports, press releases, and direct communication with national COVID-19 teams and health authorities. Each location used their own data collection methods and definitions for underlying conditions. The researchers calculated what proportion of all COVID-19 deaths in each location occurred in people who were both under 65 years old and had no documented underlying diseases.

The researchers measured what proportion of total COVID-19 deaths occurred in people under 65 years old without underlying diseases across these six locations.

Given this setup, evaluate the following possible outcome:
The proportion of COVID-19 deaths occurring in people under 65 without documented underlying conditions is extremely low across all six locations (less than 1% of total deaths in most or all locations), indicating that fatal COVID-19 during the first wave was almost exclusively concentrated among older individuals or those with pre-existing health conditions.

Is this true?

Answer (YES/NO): NO